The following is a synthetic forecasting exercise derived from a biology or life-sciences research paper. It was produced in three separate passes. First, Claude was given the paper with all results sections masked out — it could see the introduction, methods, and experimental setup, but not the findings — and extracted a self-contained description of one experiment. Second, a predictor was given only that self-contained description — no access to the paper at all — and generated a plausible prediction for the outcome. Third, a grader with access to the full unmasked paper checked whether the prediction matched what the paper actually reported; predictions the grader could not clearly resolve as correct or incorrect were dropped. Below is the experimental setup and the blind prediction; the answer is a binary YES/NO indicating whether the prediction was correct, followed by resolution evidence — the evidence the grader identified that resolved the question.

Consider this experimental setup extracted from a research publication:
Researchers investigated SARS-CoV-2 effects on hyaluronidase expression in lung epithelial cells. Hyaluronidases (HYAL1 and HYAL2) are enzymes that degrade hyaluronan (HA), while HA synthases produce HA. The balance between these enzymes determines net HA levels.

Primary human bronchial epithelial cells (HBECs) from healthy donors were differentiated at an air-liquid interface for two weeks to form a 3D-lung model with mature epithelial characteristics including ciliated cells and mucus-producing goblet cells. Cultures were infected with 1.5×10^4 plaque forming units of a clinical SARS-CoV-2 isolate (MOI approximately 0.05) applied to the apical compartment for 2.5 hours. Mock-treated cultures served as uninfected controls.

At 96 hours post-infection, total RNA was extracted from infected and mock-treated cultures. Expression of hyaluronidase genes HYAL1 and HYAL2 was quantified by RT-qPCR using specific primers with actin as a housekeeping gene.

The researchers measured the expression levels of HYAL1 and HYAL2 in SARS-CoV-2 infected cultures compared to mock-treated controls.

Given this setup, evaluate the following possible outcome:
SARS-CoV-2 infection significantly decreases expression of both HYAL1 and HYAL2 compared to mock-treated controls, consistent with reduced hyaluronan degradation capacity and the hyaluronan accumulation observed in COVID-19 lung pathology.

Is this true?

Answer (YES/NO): NO